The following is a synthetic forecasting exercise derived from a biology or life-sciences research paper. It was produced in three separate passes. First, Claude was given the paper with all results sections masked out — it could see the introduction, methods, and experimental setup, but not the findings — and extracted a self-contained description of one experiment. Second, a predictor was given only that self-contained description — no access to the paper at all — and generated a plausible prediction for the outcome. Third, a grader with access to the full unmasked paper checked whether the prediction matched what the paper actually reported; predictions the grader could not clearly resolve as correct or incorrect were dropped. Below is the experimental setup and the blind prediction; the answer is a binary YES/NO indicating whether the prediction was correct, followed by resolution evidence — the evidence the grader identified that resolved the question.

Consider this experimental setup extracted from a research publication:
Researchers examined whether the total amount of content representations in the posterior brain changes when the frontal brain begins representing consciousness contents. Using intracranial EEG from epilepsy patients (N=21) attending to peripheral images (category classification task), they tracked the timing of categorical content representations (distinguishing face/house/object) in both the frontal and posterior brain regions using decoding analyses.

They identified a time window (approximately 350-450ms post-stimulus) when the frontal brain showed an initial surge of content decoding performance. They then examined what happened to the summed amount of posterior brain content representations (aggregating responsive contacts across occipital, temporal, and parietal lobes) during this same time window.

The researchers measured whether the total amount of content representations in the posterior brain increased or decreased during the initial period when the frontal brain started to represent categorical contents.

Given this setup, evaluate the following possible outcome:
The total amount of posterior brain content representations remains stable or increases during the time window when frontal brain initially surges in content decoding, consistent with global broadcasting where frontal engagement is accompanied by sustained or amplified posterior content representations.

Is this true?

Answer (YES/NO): NO